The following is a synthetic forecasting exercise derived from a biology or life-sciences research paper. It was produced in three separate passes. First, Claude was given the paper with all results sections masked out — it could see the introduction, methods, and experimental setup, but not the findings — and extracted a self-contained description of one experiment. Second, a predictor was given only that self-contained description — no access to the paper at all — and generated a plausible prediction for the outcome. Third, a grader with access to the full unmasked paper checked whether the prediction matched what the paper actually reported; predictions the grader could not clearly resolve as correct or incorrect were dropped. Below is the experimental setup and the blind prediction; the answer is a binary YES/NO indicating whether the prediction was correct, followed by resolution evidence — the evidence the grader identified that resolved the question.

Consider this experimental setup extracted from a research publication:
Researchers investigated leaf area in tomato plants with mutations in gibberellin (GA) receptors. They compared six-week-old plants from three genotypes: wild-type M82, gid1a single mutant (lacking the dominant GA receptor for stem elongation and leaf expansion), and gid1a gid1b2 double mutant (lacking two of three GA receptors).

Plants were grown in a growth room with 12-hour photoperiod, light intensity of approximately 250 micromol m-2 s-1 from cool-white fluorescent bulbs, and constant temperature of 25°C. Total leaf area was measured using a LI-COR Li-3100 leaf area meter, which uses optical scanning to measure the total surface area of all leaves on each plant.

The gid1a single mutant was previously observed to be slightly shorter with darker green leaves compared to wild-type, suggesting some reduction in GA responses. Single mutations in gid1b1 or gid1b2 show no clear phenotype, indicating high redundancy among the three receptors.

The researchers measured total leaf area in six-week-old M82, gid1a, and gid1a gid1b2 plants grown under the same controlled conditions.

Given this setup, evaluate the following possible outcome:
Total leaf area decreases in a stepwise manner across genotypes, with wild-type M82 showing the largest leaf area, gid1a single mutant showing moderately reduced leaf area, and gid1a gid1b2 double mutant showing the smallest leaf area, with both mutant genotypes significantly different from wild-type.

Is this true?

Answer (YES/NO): NO